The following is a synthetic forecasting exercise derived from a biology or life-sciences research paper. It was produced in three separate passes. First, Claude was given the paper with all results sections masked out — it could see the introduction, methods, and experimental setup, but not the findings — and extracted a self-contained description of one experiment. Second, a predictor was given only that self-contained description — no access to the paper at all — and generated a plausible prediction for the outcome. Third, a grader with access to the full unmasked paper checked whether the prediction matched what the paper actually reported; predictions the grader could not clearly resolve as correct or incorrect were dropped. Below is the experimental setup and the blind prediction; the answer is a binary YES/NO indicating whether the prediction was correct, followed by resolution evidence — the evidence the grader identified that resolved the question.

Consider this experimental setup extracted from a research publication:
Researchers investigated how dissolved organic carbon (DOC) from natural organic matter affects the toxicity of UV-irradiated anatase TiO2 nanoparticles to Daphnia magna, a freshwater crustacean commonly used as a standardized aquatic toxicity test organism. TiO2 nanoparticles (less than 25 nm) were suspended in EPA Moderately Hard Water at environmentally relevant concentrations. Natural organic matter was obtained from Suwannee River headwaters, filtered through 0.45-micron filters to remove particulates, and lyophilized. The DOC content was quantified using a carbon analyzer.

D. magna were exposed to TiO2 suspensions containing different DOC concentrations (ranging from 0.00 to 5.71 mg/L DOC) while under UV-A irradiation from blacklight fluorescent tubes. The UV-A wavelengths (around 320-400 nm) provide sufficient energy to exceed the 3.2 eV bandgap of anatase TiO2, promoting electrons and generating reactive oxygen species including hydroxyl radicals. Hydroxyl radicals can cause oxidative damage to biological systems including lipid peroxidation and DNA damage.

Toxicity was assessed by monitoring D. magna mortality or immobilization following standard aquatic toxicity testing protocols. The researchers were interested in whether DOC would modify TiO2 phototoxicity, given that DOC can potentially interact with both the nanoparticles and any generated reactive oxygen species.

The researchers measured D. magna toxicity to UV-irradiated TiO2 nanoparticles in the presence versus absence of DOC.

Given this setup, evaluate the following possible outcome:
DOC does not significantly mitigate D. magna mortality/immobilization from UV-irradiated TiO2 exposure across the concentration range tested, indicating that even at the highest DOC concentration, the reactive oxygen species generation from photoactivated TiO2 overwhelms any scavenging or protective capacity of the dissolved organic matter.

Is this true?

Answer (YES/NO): NO